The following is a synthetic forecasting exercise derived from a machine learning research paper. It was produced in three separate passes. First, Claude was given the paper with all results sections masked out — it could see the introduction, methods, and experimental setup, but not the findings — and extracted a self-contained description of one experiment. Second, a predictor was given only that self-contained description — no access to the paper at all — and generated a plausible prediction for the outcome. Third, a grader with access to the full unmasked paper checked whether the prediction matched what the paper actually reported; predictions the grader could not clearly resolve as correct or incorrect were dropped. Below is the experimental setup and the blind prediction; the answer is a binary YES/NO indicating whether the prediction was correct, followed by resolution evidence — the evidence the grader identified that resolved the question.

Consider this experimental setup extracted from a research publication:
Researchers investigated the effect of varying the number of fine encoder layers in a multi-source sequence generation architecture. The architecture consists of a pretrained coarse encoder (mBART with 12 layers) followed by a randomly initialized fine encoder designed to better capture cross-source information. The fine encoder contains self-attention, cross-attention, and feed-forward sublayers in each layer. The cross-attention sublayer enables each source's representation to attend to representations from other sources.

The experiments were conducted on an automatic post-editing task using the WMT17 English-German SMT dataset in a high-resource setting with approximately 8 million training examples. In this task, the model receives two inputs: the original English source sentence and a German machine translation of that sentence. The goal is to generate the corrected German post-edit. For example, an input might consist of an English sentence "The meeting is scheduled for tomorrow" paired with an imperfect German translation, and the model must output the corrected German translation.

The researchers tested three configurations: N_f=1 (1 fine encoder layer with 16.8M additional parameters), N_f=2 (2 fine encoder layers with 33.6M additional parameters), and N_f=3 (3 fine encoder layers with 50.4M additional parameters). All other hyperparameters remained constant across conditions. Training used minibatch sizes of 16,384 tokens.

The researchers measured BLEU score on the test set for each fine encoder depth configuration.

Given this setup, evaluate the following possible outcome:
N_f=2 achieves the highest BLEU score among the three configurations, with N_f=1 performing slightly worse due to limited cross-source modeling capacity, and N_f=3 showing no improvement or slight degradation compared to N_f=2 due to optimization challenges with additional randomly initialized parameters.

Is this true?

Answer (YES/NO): NO